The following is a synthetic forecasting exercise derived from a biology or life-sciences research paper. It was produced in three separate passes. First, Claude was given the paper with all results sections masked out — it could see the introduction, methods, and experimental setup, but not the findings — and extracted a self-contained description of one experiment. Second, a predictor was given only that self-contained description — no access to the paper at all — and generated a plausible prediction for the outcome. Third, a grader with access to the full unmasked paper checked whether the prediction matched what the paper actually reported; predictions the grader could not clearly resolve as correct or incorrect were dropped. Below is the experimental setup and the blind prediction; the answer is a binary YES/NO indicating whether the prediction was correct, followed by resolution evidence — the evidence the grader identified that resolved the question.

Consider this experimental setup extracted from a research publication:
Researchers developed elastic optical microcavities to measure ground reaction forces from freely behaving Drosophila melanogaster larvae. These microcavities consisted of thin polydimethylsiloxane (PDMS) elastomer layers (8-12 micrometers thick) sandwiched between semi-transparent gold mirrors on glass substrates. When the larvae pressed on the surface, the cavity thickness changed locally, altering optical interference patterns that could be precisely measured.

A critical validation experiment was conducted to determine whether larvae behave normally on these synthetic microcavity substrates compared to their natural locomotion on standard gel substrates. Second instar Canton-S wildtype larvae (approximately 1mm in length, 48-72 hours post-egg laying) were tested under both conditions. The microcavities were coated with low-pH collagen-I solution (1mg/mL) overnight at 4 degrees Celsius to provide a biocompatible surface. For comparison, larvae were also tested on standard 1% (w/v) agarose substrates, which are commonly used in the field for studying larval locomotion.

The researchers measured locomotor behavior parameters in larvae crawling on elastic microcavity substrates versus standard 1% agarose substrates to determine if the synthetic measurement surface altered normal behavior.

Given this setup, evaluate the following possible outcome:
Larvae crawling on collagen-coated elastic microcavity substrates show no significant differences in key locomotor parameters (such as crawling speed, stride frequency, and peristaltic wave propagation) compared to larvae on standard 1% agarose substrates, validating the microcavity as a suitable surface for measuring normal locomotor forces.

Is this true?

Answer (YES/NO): YES